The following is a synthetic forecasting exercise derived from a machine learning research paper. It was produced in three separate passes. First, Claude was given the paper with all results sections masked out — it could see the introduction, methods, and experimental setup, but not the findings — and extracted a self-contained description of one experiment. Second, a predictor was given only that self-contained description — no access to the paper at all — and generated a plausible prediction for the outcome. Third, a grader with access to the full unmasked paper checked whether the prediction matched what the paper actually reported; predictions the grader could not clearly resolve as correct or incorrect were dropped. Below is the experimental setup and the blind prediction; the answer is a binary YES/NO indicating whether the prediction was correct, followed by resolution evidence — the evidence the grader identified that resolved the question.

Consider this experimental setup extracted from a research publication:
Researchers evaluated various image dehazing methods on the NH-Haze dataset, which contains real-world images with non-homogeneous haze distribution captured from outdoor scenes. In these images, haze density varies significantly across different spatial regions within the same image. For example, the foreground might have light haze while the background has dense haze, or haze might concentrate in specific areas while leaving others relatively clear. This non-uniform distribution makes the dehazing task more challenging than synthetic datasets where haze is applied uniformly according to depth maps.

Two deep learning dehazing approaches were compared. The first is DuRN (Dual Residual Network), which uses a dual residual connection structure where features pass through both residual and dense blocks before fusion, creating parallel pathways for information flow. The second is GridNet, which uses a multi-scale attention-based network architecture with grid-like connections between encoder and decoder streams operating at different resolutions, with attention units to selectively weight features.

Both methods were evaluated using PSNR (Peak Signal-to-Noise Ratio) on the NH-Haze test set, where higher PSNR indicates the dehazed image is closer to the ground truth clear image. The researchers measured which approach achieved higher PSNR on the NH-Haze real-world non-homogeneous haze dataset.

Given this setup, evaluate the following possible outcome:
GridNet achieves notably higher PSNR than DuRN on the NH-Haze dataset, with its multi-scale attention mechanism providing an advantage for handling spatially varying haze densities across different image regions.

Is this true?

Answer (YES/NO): NO